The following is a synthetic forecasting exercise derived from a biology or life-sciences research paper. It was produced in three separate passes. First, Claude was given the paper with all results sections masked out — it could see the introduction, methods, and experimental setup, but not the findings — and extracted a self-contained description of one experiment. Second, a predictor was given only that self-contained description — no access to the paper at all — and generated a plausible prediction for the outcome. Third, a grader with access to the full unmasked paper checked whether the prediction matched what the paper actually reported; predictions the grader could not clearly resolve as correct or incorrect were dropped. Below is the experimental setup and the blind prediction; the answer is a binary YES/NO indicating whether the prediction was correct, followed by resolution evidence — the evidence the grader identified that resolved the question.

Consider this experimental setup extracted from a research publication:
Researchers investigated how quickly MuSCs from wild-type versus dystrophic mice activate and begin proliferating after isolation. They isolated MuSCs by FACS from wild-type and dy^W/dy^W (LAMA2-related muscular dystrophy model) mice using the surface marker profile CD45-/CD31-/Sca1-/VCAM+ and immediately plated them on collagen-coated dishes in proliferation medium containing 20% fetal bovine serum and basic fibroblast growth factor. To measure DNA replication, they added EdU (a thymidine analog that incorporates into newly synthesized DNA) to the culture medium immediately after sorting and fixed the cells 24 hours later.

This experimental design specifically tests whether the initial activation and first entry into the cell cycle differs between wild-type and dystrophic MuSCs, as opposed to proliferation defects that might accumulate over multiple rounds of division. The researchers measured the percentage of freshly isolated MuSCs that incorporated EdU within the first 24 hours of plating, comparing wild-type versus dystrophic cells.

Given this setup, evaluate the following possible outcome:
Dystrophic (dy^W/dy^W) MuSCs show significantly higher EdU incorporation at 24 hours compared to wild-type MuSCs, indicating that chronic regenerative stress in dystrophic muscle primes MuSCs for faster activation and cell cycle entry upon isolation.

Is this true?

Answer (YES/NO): NO